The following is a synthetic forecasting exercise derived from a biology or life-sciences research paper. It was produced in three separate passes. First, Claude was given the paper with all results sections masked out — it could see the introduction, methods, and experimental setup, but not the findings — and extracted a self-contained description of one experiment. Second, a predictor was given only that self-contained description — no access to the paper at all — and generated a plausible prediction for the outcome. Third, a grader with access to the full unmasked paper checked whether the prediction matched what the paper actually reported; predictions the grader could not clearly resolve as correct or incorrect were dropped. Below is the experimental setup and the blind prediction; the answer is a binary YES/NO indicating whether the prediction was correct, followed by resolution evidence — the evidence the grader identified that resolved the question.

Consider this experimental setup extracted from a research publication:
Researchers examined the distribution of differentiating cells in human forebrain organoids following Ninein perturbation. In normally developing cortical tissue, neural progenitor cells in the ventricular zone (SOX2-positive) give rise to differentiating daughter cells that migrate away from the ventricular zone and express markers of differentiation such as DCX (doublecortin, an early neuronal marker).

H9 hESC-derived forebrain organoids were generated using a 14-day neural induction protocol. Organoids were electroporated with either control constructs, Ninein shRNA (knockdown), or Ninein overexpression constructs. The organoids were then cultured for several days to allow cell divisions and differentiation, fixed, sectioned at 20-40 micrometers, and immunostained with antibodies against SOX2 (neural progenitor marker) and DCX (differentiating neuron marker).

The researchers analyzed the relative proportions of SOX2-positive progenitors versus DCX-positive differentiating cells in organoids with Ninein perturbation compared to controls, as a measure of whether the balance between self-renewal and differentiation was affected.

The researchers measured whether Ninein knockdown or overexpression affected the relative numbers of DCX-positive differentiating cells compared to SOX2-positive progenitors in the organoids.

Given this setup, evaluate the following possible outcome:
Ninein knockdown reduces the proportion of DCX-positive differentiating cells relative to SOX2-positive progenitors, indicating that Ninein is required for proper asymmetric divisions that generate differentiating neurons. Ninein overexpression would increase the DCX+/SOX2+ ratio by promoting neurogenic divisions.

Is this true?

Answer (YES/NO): NO